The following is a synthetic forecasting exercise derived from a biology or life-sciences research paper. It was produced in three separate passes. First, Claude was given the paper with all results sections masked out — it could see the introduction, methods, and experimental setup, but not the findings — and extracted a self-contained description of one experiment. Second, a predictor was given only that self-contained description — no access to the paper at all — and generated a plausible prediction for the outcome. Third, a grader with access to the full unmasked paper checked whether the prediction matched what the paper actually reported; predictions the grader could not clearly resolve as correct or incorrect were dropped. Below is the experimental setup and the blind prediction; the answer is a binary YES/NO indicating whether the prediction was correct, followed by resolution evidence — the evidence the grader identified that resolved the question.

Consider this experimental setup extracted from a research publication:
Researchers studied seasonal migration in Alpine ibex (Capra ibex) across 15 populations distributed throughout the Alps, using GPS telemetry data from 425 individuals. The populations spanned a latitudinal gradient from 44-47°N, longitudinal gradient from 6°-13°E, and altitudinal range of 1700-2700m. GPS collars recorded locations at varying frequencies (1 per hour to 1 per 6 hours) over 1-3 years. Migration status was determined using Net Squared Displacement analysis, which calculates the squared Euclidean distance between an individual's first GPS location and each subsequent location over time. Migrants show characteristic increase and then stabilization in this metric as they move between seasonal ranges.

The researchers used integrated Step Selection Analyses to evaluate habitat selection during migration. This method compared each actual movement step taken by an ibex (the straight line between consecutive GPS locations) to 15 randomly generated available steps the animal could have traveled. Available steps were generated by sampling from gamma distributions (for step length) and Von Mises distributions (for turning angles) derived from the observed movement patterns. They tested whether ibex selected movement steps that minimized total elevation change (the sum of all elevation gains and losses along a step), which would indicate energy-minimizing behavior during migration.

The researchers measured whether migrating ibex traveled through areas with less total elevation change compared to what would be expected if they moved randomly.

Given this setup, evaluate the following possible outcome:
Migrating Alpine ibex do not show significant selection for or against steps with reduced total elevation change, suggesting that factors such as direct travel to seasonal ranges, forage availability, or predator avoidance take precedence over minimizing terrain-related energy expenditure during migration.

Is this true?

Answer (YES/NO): NO